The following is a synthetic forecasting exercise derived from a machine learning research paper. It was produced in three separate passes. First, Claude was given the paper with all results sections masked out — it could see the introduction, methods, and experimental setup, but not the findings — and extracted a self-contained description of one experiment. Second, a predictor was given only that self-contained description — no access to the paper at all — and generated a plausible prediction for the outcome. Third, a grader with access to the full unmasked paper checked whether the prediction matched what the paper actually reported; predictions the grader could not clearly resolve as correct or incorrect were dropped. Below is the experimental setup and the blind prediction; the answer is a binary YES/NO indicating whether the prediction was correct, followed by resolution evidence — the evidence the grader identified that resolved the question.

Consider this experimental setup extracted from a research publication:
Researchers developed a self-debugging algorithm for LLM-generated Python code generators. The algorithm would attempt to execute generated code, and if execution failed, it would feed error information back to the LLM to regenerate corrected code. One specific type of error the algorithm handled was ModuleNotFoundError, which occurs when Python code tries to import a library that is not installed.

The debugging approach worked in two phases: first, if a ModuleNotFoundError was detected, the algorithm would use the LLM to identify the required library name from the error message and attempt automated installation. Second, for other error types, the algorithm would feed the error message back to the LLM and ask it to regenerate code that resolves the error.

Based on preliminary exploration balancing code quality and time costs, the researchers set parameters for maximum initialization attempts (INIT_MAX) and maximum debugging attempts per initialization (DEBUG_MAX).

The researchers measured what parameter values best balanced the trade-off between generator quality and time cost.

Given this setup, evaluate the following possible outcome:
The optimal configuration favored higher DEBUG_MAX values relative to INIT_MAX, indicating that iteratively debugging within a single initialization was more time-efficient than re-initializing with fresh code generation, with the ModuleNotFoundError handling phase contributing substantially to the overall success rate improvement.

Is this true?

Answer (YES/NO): NO